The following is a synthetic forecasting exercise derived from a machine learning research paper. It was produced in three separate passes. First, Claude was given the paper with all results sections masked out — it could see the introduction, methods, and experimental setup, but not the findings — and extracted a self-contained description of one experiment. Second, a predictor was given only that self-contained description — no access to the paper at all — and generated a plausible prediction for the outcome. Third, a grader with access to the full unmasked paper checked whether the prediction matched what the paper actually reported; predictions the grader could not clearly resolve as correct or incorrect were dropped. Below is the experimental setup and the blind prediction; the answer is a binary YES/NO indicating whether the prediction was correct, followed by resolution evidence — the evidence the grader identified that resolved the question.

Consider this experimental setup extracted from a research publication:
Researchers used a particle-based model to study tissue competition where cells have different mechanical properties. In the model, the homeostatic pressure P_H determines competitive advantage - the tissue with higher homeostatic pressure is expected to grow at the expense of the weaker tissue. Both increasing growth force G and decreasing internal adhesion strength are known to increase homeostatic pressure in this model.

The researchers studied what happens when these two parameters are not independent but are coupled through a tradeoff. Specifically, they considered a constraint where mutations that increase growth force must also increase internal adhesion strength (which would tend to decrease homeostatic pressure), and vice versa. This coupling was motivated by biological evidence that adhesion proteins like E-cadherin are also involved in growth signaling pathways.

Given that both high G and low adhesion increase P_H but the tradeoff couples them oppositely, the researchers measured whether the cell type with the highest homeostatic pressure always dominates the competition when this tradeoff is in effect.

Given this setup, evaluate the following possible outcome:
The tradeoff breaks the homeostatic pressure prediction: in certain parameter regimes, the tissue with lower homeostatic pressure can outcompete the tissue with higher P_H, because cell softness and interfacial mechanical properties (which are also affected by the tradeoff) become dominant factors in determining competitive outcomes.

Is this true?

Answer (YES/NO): YES